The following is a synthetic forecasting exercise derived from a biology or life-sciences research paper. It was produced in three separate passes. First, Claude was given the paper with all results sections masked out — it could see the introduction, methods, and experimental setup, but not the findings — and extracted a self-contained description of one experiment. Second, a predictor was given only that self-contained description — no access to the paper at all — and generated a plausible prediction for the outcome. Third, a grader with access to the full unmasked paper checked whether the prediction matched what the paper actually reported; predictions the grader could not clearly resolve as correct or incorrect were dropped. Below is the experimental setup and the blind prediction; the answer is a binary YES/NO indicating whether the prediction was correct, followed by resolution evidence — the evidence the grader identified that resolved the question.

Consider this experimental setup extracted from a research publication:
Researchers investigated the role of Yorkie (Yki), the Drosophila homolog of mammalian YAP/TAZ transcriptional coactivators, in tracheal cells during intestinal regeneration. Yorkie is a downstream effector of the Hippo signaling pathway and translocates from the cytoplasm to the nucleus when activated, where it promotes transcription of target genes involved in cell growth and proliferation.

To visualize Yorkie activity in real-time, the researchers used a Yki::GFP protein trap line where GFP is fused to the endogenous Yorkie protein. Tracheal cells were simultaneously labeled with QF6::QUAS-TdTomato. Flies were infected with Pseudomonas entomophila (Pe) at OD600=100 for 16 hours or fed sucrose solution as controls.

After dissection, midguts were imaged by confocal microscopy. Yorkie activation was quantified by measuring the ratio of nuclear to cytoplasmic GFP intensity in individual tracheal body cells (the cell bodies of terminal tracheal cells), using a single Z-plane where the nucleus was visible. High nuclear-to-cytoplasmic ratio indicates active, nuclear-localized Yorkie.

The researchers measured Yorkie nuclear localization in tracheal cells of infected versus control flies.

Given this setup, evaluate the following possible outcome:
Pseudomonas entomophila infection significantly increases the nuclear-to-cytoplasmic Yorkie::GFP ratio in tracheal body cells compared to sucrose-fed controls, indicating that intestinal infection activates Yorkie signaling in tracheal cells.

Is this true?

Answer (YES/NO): YES